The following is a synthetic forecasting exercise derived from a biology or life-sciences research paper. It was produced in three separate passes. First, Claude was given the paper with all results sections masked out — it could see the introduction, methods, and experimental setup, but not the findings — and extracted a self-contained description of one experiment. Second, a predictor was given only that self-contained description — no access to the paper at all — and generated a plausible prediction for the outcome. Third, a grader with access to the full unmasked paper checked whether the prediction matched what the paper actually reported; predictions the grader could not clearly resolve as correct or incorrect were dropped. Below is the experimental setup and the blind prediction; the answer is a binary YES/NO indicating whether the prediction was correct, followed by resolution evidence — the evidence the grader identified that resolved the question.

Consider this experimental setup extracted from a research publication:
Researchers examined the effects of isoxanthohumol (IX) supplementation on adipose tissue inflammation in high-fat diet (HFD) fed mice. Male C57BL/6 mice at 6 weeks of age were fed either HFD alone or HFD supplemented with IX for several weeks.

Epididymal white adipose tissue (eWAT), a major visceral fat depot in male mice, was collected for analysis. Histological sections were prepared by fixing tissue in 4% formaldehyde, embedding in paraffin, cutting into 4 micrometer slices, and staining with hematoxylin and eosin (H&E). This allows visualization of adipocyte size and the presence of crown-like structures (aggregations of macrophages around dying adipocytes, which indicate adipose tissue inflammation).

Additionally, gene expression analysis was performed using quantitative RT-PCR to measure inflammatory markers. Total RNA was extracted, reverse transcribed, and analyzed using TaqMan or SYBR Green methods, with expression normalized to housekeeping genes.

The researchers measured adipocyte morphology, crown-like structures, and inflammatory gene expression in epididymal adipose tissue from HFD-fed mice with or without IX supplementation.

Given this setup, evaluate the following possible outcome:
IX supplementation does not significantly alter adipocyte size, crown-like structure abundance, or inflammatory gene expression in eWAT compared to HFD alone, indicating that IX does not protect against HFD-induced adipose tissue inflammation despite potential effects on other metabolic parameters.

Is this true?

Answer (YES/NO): NO